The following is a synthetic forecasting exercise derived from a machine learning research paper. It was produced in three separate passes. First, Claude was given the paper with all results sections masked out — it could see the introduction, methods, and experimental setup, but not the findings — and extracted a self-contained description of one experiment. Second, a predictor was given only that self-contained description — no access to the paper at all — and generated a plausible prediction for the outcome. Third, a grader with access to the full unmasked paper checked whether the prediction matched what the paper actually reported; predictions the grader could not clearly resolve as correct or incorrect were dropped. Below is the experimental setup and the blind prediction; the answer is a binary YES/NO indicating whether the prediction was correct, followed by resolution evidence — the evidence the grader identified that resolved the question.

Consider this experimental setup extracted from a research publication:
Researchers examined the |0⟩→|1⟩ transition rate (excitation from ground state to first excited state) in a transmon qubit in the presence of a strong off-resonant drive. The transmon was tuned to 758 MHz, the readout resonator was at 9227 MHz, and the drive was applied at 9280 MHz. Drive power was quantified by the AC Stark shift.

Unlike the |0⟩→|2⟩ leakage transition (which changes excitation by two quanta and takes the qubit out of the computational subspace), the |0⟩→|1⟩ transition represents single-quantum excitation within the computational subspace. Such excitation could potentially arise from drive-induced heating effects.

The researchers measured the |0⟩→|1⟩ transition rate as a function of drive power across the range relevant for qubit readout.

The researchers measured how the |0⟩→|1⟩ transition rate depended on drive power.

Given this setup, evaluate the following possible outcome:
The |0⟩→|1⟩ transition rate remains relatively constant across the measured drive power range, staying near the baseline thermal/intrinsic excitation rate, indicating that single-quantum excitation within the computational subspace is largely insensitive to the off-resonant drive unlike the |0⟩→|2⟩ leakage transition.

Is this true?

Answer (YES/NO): YES